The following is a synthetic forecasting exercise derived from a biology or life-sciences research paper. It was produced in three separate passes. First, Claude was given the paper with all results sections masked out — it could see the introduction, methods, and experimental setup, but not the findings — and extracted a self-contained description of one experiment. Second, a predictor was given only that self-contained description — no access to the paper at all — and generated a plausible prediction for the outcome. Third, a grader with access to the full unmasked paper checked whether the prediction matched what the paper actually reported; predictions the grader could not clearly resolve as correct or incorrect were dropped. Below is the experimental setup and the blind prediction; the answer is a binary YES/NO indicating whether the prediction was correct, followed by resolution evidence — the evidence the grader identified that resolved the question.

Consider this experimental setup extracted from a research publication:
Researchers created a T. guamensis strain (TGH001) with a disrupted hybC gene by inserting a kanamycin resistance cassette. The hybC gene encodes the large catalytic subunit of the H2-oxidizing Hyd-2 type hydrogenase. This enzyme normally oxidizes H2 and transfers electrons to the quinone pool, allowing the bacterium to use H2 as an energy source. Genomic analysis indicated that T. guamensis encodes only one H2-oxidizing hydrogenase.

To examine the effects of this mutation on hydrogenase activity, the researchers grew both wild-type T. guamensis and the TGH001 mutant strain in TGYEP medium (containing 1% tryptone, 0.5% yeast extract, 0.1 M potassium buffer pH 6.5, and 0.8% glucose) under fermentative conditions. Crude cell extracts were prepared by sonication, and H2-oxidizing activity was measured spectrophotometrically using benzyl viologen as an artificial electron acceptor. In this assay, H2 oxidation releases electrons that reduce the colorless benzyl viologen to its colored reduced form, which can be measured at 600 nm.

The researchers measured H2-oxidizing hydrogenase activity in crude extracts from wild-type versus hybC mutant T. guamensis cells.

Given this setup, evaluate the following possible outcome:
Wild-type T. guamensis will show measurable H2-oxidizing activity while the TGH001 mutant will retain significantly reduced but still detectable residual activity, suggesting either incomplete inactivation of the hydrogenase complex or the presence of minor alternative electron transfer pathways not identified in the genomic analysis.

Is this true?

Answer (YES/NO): NO